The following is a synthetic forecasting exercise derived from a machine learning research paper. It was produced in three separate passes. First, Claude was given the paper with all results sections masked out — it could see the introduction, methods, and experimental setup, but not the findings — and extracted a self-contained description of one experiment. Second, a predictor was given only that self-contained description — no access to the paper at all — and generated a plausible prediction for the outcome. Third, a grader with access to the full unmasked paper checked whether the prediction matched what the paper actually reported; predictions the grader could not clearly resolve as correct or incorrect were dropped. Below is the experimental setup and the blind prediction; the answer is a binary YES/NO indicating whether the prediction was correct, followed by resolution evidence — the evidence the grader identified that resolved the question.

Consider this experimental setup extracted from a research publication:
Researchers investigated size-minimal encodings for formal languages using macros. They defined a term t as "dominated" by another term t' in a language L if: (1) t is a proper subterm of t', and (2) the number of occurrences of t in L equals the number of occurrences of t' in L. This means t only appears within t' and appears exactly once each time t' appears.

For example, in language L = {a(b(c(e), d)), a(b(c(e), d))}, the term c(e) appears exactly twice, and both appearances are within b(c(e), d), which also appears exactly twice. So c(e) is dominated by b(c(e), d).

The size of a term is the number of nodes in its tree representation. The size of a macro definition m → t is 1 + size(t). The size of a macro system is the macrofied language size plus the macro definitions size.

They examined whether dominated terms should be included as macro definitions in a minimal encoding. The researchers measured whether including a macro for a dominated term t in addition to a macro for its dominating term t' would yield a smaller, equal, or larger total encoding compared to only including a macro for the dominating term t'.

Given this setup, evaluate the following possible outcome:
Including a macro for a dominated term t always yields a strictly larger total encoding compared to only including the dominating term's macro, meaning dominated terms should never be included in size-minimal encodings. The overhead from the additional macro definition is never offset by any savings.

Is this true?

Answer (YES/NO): YES